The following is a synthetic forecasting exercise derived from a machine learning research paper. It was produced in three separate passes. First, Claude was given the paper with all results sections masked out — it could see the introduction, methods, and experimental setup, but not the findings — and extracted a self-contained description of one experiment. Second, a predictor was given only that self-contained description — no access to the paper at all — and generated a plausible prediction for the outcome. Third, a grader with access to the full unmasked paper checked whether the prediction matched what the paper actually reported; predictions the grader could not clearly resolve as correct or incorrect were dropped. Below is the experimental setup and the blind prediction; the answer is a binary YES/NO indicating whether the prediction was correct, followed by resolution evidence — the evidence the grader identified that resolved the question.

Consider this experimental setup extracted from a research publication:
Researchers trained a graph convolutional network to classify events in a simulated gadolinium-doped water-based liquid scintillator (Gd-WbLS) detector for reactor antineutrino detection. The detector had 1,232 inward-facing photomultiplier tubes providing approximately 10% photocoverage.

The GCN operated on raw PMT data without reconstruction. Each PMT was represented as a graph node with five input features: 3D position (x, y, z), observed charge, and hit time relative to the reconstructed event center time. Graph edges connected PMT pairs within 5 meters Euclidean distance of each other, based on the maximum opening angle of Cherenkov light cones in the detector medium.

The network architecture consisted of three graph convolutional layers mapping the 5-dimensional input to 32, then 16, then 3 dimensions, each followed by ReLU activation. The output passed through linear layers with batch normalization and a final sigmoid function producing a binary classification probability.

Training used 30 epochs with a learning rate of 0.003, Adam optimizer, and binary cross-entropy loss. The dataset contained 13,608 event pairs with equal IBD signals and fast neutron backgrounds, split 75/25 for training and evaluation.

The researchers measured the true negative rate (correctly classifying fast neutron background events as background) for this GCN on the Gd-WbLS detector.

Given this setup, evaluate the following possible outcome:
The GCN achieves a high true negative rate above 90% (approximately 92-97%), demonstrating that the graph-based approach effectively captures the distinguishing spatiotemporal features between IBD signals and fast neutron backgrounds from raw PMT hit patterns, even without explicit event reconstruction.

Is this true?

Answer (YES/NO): NO